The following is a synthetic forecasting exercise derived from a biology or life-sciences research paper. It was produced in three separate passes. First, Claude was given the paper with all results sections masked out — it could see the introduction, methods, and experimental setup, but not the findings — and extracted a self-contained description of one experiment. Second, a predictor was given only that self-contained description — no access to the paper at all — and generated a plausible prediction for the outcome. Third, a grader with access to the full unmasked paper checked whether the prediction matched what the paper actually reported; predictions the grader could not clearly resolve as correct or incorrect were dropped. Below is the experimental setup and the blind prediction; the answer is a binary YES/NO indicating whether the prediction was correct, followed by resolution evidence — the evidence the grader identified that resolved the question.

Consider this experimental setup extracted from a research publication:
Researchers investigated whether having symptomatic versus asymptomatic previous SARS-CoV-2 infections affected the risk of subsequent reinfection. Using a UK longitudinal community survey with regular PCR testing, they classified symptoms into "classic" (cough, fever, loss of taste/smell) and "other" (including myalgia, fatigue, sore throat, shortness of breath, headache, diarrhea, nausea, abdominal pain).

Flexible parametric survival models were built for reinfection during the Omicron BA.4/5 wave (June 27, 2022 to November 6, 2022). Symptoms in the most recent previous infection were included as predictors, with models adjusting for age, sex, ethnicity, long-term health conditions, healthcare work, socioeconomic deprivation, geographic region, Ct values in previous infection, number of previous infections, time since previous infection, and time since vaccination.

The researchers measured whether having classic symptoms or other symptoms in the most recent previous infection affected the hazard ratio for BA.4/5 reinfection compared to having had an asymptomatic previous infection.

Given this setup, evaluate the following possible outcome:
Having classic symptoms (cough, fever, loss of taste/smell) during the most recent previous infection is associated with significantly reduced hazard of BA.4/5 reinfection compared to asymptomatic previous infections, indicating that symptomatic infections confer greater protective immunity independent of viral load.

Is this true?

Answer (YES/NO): NO